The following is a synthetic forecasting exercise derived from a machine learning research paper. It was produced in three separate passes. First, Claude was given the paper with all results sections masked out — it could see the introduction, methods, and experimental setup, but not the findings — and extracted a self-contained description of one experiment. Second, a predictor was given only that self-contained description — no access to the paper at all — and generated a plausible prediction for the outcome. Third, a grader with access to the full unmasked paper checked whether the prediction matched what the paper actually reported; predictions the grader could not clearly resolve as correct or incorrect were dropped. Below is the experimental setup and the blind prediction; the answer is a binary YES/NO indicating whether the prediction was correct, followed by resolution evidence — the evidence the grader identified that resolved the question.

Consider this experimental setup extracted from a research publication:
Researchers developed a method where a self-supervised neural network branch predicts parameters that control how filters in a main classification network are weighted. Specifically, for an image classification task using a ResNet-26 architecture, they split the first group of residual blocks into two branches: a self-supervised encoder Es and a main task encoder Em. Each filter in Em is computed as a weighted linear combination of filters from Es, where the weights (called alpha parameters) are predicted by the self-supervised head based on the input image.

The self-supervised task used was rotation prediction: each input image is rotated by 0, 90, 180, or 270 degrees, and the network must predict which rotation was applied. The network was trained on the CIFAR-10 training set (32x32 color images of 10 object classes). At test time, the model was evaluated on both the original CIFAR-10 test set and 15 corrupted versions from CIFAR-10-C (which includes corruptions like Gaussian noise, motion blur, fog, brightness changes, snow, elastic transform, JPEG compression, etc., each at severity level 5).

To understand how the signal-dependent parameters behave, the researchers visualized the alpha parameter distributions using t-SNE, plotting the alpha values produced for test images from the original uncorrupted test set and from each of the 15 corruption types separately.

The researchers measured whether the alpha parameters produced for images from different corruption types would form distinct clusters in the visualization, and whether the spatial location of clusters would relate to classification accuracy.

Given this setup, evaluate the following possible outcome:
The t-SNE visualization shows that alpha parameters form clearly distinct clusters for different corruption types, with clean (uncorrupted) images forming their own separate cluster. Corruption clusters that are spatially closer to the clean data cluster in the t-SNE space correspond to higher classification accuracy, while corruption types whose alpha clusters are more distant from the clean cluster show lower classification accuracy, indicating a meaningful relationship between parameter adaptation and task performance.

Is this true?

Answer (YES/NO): YES